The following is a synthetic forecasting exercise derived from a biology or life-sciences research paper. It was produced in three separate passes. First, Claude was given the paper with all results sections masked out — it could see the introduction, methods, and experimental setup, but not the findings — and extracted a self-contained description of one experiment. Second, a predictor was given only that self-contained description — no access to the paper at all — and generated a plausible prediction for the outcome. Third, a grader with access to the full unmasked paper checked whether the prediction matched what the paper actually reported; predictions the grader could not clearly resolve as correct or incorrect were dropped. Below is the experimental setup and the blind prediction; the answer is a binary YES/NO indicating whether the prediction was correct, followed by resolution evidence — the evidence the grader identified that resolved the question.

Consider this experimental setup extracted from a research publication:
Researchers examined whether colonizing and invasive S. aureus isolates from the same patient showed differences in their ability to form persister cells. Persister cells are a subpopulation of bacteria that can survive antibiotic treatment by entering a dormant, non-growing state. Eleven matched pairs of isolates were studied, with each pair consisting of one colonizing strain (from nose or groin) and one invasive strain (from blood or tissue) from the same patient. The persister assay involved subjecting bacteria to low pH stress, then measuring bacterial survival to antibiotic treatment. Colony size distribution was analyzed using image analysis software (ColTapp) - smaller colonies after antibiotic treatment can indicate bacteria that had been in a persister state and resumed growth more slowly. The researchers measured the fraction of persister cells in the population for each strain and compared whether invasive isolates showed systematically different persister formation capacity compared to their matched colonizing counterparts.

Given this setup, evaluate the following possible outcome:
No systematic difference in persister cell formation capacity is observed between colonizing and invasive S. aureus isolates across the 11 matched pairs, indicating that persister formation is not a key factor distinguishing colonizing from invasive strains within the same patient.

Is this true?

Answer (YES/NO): YES